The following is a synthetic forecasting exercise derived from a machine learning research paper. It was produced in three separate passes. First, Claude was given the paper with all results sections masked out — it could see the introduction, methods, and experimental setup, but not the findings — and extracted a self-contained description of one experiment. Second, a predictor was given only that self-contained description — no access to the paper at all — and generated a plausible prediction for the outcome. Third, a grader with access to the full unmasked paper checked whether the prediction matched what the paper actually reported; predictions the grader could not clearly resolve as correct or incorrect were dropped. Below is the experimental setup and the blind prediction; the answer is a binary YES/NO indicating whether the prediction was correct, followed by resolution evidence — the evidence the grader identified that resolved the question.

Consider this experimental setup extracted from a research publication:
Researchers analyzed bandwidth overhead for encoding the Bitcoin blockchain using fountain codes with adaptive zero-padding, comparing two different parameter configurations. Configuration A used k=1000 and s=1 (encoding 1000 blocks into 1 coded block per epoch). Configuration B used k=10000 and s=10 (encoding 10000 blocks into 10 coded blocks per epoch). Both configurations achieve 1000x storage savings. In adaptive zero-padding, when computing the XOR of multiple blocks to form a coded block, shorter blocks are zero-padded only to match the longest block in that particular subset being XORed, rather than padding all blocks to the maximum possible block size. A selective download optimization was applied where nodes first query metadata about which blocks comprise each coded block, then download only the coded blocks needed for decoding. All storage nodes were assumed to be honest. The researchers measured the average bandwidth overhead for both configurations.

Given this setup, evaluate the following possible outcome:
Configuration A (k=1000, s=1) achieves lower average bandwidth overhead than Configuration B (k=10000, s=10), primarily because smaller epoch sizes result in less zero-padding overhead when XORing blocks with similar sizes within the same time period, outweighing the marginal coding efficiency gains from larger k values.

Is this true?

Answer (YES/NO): YES